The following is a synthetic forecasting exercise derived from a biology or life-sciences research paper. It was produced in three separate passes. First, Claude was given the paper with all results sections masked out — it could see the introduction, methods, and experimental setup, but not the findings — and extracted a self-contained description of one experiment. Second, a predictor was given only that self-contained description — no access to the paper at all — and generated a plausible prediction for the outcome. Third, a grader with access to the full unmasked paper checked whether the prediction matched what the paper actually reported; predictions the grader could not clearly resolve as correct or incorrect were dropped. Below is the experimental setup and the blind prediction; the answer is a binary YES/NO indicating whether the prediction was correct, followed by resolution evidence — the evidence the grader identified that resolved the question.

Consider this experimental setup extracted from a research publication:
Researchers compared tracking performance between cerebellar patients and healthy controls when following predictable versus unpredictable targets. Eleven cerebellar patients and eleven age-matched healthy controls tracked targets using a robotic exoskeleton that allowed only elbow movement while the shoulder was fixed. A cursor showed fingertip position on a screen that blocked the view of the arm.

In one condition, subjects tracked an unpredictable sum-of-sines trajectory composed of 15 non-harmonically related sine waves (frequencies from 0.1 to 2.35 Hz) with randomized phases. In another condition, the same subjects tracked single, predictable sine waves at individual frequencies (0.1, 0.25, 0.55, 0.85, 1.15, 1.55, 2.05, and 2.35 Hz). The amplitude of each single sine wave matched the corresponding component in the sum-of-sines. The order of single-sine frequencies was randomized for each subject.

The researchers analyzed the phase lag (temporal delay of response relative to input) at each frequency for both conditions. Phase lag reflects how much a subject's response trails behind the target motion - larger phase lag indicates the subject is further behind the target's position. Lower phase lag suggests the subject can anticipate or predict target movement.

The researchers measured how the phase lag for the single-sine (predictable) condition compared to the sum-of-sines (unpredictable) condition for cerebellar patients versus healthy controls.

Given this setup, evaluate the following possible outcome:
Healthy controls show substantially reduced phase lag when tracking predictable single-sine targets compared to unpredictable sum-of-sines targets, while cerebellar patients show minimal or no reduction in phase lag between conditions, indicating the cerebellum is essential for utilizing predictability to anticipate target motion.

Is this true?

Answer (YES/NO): NO